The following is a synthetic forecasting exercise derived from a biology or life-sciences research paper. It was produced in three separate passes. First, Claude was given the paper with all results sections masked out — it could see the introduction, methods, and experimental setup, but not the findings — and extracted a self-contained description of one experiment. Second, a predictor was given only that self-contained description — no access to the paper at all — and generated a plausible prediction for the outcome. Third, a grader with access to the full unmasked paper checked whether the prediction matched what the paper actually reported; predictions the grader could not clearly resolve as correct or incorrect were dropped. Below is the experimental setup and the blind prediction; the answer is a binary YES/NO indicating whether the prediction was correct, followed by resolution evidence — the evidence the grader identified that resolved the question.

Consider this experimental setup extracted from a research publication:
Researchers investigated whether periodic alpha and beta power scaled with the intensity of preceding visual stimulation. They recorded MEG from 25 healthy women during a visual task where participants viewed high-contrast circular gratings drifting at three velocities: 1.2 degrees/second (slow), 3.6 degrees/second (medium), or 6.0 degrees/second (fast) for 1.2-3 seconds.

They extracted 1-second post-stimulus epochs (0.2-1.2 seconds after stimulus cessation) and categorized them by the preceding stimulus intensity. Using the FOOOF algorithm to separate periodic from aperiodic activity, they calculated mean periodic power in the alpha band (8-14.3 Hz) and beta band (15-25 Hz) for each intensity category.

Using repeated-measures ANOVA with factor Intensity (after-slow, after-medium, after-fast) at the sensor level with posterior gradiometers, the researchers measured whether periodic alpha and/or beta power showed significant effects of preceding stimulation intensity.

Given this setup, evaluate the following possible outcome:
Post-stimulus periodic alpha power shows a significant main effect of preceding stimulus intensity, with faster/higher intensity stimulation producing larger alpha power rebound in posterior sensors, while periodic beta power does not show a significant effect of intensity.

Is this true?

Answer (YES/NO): NO